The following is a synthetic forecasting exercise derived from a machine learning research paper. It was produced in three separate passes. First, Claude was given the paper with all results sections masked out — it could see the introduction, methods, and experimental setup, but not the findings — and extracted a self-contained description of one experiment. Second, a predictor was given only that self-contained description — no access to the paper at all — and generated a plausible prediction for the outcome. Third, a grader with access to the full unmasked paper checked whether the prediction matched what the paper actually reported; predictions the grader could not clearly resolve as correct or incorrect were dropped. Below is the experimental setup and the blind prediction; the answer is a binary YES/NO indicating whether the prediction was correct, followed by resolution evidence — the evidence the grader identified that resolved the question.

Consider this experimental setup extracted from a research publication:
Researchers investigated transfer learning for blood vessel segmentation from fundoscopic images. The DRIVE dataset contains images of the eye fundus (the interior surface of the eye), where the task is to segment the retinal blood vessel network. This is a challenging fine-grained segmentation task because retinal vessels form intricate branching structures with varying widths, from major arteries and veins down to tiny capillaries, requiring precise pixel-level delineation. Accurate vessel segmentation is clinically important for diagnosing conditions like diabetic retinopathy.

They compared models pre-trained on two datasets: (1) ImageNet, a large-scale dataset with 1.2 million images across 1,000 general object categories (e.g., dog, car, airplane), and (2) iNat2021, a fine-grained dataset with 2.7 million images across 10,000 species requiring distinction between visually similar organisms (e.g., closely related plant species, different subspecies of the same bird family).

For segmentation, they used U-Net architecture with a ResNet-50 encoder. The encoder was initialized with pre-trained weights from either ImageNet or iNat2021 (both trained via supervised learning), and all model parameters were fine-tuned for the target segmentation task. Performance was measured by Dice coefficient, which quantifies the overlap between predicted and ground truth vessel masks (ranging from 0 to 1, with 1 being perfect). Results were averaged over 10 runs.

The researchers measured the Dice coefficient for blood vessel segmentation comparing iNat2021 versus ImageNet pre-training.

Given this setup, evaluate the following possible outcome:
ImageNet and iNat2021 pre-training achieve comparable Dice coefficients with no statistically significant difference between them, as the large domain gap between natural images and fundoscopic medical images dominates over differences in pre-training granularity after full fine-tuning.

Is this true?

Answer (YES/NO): NO